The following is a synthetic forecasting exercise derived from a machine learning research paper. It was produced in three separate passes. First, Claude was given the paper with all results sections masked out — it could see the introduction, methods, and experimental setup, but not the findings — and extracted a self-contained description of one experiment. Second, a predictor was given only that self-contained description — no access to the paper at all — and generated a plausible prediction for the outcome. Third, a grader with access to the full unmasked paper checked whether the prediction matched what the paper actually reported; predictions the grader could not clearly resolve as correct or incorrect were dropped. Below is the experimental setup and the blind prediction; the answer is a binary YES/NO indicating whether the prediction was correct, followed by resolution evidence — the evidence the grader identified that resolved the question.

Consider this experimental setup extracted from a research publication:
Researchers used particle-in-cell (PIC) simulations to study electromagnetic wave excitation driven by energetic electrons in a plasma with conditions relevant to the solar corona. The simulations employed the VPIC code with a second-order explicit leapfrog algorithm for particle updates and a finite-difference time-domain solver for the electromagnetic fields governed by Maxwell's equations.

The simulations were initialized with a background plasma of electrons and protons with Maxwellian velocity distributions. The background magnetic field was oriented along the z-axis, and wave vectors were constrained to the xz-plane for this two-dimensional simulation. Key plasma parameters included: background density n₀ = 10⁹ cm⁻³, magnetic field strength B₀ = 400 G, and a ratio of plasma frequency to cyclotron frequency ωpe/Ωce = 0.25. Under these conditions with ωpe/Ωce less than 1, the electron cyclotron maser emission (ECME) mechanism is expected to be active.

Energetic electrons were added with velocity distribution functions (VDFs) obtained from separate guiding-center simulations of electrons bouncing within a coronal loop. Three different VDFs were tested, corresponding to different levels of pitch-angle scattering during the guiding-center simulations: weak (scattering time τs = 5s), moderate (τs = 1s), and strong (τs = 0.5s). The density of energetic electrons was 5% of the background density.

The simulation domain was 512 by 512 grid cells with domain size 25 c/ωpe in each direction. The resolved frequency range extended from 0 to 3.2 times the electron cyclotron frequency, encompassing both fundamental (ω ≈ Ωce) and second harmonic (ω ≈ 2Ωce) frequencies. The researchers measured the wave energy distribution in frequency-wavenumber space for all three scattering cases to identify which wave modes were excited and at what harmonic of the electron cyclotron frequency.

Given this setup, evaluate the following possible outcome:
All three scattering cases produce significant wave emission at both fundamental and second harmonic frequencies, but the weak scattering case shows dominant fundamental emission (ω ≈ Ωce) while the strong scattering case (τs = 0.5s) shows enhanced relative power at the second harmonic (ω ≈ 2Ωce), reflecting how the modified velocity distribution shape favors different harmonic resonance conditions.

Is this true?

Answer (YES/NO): NO